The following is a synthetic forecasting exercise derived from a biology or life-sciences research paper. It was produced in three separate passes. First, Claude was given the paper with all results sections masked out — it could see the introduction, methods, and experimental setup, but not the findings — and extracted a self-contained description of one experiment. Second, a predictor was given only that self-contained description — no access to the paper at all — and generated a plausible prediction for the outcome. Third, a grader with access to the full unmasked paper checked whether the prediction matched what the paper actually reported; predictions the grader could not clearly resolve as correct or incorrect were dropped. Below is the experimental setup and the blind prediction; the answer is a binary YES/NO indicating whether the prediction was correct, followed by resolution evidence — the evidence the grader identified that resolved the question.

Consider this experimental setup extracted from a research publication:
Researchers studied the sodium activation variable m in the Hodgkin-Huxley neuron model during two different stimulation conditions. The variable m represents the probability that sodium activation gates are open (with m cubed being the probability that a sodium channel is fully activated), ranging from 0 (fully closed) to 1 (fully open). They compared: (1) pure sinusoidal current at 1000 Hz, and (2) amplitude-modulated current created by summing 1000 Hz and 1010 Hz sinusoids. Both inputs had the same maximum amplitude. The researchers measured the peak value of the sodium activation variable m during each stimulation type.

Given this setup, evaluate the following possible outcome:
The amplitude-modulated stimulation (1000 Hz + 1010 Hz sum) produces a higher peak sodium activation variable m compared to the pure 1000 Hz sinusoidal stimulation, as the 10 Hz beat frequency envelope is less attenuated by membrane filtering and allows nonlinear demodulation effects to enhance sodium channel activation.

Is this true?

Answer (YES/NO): YES